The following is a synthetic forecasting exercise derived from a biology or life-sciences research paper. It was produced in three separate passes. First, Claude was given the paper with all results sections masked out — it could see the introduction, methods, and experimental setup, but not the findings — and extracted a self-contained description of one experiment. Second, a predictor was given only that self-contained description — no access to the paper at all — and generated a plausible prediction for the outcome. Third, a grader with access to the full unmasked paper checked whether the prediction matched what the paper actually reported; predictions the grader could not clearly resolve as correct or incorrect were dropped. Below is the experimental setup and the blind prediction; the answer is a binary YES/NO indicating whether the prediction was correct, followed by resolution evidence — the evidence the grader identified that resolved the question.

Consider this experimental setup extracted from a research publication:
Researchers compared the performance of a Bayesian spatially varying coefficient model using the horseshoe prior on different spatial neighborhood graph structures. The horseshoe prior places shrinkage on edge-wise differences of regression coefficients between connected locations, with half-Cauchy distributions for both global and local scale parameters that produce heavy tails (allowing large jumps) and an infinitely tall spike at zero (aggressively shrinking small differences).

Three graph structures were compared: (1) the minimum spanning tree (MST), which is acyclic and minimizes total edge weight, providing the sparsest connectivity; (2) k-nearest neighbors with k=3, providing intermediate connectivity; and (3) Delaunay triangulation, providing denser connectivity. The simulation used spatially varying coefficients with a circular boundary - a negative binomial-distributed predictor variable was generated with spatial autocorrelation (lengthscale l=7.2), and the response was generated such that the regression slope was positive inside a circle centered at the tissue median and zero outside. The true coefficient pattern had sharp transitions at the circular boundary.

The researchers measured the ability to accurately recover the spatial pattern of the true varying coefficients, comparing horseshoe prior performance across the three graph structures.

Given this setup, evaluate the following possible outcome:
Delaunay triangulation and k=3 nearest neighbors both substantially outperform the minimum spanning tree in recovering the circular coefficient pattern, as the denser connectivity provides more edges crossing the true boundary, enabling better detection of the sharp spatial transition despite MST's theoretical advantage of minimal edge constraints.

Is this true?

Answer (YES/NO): YES